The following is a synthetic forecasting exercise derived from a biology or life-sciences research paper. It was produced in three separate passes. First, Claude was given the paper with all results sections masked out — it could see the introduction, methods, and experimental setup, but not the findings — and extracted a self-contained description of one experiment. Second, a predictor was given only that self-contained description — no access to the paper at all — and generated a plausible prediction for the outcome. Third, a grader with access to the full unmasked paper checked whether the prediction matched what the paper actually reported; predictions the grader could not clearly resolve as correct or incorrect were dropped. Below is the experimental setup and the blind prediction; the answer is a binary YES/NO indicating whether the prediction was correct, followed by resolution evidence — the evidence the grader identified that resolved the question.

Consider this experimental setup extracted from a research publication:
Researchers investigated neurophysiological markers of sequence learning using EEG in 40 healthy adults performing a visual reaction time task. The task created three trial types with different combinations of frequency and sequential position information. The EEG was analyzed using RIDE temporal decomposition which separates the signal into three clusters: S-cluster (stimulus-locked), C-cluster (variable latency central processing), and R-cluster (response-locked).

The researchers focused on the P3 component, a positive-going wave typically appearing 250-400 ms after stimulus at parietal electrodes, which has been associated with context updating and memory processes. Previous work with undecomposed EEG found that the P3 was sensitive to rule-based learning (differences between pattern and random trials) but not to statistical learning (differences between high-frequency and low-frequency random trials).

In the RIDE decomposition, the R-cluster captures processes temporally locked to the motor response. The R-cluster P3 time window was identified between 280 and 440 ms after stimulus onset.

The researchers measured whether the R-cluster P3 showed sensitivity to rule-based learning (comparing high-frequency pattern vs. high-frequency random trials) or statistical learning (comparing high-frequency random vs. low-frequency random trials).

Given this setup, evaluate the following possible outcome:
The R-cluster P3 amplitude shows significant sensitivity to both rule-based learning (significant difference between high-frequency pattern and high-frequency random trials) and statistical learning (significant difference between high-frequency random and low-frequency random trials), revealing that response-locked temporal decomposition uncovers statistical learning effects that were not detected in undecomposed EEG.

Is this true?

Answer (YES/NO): NO